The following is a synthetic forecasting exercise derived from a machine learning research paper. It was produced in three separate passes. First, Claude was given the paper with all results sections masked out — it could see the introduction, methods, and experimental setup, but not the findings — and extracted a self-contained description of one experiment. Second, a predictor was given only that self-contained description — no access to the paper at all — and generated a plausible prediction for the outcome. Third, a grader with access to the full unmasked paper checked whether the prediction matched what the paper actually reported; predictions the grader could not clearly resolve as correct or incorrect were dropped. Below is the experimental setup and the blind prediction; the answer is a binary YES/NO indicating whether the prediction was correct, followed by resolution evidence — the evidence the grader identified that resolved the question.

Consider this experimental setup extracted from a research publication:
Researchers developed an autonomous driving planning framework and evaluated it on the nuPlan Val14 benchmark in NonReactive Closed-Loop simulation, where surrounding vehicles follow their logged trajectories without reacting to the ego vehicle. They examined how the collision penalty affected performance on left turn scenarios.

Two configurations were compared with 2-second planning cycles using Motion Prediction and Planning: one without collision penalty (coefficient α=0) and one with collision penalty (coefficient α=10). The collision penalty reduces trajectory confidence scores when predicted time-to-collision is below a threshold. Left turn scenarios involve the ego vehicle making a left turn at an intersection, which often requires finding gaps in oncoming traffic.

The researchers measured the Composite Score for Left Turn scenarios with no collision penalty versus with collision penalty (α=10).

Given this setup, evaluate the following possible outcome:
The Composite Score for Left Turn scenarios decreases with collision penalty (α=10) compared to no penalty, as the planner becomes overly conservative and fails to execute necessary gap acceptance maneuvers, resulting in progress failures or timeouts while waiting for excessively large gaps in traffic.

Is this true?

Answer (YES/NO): YES